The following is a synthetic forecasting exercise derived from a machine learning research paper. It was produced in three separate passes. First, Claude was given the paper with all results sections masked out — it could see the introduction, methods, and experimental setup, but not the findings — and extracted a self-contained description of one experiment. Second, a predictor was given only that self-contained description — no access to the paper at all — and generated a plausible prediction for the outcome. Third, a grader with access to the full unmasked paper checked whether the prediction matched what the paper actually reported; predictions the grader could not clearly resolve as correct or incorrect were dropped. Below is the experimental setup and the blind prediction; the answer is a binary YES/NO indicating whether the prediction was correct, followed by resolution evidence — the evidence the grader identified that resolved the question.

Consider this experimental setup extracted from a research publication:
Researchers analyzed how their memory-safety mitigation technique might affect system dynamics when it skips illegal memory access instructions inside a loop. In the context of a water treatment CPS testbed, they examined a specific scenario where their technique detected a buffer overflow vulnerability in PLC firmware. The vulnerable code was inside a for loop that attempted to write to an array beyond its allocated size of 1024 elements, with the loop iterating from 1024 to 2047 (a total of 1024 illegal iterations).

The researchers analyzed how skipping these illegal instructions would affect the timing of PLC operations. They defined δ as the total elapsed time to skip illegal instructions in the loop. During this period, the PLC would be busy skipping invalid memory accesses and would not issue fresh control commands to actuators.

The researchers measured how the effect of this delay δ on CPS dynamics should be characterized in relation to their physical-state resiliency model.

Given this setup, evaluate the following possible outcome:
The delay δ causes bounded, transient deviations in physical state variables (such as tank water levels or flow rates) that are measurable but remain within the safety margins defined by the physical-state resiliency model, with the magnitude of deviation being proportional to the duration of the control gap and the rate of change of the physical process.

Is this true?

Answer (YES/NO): NO